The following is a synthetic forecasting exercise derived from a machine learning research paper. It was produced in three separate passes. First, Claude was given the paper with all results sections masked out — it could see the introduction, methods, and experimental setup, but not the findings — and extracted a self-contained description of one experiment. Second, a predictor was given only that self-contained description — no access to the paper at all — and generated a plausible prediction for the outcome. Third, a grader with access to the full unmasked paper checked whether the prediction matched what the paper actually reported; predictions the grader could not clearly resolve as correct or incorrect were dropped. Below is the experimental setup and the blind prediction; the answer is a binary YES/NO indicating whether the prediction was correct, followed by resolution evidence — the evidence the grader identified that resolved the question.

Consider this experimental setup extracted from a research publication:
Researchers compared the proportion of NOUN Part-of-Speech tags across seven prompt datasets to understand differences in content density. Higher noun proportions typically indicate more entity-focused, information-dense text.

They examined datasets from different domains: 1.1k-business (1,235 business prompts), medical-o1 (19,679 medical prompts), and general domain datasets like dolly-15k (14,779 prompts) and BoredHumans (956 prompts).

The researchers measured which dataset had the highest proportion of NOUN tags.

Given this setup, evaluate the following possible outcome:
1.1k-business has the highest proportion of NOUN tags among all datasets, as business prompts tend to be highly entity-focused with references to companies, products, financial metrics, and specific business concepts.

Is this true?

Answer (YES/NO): YES